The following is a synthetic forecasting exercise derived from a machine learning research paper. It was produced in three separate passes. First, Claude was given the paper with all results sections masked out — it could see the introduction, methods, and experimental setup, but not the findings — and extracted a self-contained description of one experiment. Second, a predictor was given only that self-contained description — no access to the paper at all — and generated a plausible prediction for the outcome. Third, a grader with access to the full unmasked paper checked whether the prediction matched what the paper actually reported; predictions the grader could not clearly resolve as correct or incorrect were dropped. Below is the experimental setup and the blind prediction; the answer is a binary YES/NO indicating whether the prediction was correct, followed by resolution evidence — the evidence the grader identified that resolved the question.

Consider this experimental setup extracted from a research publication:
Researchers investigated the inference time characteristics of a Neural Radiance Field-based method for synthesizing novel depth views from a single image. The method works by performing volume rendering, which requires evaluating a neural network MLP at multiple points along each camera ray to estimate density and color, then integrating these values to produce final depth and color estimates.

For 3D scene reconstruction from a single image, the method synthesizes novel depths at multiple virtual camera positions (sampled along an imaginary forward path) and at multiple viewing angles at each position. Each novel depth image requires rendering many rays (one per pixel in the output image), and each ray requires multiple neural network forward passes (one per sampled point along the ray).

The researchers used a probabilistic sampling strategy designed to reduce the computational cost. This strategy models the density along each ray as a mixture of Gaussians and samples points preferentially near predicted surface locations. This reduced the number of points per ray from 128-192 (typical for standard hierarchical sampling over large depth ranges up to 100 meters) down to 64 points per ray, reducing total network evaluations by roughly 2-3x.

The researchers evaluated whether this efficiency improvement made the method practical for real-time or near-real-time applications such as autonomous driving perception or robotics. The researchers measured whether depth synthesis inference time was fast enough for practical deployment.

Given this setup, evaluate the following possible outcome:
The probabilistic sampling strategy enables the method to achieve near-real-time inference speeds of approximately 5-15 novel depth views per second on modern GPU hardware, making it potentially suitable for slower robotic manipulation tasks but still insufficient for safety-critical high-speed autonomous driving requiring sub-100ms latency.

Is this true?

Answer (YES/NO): NO